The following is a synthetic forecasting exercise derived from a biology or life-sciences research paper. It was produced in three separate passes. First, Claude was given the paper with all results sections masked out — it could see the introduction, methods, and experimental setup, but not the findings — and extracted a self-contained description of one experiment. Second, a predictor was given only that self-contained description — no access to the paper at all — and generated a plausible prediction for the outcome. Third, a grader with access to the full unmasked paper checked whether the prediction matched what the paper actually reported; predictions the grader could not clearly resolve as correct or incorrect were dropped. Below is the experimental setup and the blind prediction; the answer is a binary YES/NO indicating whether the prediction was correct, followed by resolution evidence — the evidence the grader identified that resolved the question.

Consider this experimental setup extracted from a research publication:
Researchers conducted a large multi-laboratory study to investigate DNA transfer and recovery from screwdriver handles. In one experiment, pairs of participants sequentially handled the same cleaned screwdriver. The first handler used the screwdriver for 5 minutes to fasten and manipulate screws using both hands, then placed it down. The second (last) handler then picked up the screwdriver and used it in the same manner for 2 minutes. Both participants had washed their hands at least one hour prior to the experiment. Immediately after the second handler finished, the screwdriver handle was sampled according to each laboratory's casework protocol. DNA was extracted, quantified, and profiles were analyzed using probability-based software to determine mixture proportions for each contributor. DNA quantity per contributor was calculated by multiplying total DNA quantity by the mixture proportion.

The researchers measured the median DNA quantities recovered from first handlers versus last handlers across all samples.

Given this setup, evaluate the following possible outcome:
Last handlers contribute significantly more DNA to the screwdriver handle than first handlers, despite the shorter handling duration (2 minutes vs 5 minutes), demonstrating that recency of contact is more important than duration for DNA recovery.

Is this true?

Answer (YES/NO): YES